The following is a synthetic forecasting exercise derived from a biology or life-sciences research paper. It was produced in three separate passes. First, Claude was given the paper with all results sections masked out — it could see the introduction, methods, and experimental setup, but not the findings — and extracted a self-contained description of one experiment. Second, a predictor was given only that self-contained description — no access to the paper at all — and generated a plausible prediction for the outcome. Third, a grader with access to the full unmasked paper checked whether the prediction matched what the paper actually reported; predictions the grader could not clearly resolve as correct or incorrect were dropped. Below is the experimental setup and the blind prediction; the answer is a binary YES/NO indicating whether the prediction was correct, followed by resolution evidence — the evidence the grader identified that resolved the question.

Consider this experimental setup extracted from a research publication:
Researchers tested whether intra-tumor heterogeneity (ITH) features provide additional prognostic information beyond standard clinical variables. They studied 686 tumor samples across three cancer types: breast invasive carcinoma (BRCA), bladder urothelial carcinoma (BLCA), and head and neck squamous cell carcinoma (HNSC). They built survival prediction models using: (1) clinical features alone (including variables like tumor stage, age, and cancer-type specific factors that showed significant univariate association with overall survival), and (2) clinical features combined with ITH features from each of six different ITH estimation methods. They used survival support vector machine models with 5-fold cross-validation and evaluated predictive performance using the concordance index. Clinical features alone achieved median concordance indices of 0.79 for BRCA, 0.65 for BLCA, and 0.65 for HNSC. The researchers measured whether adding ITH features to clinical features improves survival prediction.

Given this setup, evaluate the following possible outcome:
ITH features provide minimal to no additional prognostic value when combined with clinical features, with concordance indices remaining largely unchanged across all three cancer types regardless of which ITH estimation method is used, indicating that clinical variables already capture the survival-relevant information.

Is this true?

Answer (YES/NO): YES